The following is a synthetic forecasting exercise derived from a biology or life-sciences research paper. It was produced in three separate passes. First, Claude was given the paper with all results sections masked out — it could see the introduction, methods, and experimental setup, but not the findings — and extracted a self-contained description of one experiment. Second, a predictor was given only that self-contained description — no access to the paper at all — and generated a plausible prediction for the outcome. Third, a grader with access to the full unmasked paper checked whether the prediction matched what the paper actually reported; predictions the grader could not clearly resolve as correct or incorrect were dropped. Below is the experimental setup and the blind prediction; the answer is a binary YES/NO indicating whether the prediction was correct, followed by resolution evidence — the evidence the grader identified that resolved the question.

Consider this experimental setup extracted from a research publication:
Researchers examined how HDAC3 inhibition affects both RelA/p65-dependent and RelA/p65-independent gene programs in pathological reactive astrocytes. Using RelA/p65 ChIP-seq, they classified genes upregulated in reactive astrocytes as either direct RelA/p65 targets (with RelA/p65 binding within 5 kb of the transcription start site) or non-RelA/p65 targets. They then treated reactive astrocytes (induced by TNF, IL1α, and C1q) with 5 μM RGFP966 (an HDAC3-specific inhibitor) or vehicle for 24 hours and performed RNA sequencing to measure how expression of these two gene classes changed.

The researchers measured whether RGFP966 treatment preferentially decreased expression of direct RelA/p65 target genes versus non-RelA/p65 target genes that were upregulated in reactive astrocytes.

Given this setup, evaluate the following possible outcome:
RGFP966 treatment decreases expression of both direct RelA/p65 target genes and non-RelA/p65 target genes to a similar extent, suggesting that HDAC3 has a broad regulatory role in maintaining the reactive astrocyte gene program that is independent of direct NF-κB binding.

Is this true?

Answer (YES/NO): YES